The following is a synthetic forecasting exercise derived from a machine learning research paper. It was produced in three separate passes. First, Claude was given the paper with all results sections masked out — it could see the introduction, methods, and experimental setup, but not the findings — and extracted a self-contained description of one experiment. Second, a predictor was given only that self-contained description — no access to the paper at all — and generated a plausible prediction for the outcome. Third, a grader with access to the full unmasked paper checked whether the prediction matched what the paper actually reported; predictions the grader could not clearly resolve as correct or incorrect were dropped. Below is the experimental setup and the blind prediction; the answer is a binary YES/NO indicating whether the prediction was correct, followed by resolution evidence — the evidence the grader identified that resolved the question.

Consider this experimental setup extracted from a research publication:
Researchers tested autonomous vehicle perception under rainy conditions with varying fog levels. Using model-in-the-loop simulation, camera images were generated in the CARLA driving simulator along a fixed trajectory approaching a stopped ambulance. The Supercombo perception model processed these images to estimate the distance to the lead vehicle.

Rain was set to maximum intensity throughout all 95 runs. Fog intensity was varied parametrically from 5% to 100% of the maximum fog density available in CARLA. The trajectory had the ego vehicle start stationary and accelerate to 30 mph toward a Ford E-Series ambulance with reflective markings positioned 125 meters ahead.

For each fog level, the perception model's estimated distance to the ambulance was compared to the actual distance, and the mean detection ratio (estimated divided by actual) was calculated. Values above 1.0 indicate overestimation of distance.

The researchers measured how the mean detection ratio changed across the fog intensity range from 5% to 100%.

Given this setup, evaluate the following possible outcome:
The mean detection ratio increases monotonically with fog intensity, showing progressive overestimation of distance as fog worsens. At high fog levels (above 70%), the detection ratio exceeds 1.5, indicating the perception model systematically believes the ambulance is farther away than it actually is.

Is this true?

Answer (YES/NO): NO